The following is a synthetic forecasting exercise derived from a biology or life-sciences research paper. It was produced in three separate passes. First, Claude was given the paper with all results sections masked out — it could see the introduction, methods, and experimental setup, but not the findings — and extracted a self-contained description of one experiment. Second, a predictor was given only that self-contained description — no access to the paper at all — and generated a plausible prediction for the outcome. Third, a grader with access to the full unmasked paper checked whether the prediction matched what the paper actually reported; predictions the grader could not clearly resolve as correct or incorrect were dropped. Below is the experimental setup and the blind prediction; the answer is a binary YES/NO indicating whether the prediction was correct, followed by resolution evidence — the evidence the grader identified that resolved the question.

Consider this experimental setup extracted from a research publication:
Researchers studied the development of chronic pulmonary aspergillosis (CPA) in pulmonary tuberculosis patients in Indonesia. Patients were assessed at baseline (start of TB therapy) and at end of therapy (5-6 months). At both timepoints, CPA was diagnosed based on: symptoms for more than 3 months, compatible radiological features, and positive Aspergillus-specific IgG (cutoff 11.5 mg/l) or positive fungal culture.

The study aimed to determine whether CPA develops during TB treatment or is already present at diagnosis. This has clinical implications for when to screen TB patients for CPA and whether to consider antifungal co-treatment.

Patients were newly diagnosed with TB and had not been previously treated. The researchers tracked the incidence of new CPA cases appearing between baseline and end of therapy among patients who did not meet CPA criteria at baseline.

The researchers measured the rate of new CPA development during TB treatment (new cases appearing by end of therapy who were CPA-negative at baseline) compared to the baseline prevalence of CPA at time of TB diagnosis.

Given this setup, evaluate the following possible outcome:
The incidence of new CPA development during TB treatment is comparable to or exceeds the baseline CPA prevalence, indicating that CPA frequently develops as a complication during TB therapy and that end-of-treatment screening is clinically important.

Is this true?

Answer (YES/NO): YES